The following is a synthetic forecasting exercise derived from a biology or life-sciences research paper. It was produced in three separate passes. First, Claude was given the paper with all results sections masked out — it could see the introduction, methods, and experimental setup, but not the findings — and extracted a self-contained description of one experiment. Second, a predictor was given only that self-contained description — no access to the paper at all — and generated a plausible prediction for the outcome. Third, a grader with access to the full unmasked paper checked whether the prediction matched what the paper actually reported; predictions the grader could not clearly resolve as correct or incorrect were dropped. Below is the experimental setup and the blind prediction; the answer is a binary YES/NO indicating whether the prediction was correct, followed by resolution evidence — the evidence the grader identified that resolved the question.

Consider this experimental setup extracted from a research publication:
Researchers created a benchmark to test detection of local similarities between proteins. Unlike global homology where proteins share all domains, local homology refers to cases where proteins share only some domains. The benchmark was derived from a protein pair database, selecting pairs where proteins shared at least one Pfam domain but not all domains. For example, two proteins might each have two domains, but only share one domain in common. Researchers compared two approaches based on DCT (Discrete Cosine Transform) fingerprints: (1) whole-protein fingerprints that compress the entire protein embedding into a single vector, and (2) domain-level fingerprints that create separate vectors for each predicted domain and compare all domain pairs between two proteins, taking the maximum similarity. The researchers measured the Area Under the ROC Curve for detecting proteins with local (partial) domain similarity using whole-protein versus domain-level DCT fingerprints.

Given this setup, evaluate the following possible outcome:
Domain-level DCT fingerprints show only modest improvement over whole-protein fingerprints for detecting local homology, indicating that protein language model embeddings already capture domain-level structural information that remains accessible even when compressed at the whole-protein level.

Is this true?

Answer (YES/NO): NO